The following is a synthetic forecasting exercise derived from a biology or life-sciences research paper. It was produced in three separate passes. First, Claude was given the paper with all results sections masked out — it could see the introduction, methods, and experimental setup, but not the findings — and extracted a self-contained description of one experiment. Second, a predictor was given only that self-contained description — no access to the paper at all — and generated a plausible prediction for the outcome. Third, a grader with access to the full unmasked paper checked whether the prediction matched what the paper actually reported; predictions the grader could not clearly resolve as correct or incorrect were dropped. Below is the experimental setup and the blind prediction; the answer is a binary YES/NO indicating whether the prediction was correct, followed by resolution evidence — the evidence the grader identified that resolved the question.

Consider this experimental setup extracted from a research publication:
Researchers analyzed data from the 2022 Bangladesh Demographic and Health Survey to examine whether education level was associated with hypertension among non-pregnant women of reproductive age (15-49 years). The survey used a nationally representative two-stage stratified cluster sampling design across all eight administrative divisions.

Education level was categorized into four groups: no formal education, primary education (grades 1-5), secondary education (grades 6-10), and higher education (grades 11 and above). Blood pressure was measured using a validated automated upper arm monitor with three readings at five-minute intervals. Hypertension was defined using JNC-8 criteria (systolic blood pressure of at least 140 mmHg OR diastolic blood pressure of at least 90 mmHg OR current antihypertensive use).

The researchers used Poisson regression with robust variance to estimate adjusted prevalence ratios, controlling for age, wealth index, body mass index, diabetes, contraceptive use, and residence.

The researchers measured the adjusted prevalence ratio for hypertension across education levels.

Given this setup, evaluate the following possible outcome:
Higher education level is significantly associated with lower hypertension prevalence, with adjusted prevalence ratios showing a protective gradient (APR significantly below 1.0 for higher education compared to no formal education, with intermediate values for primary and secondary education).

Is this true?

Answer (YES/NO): NO